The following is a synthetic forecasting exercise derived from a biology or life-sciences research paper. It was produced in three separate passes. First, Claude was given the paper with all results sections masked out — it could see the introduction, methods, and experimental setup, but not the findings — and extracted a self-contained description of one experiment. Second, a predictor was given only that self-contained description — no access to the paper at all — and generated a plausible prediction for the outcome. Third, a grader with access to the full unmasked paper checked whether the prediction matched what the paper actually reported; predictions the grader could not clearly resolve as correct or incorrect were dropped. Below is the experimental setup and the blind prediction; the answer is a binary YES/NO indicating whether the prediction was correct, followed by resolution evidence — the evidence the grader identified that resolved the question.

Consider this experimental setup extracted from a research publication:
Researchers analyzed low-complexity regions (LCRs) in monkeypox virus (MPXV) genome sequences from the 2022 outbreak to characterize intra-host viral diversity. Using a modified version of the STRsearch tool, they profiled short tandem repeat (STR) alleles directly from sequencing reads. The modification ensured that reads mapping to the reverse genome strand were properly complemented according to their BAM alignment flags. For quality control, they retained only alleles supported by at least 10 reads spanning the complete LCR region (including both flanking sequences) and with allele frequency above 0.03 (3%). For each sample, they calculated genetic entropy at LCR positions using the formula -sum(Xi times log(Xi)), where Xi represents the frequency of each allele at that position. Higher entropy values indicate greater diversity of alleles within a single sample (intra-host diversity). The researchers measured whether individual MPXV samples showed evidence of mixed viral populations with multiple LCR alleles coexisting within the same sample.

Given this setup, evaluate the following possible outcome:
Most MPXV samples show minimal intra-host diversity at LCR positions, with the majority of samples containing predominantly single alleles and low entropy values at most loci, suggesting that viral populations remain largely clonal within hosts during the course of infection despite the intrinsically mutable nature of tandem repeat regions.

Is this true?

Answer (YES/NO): NO